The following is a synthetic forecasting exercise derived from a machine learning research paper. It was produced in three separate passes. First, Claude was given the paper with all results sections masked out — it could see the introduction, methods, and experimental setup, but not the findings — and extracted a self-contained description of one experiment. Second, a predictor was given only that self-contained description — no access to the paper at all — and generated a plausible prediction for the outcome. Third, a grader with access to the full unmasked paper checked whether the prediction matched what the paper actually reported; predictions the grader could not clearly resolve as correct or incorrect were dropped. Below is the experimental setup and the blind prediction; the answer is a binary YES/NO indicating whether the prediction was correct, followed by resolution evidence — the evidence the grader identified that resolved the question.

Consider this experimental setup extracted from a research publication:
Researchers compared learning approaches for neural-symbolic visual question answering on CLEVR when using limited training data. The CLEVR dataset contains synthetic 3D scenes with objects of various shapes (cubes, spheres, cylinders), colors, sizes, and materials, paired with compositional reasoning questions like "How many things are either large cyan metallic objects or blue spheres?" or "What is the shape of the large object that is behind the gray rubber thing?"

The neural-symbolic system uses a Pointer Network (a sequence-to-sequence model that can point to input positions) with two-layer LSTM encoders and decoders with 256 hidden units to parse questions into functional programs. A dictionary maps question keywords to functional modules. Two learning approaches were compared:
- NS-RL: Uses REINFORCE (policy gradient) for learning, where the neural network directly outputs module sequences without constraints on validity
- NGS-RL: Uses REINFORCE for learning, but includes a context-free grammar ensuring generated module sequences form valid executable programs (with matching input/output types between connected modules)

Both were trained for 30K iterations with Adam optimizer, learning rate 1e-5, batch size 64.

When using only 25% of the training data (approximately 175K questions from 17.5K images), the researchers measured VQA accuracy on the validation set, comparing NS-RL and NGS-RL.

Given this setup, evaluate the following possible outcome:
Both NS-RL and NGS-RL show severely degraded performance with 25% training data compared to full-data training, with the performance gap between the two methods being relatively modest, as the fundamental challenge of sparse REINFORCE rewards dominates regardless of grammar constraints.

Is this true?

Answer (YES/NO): NO